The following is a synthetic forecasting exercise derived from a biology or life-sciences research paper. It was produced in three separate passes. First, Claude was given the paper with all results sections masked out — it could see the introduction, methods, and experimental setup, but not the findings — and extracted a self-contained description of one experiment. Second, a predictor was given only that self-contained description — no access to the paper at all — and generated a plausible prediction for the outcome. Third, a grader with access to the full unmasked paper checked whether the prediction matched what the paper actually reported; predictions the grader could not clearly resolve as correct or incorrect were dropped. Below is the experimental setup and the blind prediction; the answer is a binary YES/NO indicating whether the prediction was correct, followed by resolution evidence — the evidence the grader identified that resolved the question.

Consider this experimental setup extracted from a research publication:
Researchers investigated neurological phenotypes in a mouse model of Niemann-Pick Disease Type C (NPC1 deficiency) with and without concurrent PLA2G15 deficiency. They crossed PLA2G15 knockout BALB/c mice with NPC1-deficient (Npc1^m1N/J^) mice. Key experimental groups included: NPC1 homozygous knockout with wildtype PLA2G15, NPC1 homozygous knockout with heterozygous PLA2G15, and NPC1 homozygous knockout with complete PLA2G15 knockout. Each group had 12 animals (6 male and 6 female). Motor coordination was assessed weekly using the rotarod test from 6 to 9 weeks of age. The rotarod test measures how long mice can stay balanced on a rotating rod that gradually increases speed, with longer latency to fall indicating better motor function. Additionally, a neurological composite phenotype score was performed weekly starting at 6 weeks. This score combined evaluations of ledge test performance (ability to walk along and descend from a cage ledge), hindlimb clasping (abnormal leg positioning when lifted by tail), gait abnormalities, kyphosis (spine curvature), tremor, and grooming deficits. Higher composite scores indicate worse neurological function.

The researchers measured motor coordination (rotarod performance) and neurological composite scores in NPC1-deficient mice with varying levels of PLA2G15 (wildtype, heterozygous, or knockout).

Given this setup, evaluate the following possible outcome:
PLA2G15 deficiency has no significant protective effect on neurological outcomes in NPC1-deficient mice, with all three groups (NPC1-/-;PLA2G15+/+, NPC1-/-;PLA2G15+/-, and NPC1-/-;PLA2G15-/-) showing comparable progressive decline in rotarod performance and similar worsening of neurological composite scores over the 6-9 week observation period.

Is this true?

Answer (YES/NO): NO